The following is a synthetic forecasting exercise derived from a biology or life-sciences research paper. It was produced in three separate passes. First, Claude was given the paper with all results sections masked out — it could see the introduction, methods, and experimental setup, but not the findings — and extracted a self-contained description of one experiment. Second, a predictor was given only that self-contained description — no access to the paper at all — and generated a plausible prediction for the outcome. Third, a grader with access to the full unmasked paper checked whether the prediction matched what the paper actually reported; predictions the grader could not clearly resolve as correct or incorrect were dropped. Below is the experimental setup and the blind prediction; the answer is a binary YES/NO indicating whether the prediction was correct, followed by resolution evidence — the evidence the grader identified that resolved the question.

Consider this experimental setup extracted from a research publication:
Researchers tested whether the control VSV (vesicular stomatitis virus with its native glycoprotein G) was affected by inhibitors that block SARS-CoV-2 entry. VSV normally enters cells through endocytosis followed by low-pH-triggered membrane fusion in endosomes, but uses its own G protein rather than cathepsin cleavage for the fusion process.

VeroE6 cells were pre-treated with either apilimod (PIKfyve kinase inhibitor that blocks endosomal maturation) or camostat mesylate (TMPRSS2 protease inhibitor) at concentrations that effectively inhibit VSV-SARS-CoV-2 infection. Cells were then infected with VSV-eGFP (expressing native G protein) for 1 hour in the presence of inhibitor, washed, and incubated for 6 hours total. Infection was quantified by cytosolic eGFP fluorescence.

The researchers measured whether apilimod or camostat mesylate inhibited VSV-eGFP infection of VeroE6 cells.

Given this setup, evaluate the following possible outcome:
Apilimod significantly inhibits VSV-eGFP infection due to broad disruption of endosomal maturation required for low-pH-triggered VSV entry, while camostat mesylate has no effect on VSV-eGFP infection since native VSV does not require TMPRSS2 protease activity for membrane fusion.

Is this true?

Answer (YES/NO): NO